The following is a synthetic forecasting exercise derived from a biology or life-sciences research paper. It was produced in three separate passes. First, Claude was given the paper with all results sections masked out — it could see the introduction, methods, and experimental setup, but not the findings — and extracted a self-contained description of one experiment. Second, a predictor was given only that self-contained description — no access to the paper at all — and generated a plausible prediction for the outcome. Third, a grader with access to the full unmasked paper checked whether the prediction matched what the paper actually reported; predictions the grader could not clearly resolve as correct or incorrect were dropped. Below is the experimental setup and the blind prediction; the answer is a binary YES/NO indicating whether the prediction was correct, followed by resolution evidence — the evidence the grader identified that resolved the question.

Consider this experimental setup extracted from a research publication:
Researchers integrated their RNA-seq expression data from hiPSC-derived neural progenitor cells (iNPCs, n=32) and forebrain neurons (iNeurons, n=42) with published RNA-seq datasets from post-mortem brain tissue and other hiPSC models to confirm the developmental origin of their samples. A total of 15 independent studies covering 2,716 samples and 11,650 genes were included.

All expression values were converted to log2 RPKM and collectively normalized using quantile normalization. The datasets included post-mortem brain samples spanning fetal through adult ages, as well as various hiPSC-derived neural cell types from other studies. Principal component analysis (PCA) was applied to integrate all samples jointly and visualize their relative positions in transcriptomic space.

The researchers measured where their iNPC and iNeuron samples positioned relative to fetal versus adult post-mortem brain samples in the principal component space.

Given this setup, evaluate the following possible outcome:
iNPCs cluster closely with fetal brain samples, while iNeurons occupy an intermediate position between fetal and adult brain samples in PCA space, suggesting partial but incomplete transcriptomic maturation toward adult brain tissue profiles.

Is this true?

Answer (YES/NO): NO